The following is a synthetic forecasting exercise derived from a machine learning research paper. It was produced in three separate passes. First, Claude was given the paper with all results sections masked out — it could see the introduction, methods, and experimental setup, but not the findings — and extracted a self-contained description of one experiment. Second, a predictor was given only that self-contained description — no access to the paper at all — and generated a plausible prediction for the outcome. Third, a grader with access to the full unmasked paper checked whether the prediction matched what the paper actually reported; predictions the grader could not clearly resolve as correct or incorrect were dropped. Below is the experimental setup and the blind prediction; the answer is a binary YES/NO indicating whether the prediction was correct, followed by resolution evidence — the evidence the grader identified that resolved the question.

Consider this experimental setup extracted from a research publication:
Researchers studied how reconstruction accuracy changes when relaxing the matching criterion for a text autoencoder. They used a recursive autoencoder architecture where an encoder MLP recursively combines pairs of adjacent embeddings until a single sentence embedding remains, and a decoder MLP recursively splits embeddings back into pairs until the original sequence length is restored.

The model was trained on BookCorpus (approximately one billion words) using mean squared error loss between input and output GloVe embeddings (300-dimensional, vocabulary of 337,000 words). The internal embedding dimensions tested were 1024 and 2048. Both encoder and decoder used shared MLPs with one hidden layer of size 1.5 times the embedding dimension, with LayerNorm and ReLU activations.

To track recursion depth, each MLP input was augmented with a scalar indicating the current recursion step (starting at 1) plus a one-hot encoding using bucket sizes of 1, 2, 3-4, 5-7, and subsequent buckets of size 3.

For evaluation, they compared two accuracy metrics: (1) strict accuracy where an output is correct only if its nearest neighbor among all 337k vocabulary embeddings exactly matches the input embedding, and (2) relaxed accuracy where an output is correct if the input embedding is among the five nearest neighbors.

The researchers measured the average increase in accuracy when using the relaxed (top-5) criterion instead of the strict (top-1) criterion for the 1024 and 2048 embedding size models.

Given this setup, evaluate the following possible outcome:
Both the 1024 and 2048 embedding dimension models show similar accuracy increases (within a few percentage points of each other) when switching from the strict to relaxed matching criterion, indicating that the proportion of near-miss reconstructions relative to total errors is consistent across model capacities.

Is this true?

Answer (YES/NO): NO